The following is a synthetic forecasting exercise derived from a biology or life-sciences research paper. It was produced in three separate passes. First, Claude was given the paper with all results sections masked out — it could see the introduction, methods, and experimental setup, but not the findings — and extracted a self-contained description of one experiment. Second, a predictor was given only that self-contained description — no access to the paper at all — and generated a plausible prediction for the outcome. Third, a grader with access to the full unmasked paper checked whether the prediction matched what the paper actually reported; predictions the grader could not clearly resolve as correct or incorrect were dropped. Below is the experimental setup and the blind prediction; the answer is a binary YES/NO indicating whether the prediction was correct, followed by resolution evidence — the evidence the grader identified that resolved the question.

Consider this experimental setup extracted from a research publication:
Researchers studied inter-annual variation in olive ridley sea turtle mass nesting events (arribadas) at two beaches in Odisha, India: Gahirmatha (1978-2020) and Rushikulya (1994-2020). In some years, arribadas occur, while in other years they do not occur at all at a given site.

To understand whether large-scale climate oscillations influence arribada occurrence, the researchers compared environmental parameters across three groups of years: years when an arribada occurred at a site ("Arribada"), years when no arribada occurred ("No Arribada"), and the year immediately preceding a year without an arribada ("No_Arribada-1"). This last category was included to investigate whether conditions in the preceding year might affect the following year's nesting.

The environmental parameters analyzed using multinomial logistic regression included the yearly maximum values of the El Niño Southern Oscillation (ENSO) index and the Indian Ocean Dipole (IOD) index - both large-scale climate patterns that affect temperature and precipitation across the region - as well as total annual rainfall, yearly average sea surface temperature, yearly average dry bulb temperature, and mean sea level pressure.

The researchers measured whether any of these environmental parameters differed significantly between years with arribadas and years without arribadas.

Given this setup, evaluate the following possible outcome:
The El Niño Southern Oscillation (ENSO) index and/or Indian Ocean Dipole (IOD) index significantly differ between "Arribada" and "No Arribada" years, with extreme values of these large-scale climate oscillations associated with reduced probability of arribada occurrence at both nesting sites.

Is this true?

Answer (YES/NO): NO